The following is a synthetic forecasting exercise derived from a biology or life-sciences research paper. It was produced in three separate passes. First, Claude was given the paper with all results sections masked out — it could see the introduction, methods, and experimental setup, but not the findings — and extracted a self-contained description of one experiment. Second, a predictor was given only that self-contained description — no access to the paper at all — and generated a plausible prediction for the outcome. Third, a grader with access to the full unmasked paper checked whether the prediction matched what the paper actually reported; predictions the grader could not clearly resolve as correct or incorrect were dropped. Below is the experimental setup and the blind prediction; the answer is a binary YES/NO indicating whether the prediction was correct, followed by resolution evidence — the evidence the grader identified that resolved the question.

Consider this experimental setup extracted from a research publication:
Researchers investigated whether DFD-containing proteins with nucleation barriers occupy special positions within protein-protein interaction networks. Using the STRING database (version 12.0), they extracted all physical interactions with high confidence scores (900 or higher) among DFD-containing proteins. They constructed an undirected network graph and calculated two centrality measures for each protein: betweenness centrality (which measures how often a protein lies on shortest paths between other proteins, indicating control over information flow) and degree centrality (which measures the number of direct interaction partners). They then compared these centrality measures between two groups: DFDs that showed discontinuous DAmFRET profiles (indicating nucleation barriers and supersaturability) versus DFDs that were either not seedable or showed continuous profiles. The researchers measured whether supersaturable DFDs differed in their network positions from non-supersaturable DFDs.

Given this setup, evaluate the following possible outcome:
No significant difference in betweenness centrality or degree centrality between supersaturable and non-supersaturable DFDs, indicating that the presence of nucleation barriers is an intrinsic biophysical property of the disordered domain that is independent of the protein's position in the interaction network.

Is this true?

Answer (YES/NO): NO